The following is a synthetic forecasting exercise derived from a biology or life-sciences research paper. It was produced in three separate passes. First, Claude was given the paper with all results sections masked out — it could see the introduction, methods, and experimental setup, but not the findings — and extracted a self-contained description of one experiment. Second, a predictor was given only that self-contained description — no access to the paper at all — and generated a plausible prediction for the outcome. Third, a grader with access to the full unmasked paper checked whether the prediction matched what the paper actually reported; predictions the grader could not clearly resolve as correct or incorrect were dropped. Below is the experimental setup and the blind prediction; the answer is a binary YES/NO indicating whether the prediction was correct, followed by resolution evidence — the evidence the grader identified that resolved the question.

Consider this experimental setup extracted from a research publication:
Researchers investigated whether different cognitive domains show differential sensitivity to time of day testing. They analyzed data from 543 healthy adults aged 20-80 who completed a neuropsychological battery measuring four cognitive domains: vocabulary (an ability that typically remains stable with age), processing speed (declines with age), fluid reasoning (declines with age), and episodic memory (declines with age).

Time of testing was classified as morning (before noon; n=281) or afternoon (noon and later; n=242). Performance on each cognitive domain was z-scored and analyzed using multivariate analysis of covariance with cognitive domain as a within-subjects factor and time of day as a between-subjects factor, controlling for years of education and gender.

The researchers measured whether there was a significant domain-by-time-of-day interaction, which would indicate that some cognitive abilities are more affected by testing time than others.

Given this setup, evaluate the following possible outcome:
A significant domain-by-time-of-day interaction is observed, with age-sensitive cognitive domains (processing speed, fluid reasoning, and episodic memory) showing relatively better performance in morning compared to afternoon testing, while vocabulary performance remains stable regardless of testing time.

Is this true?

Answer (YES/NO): NO